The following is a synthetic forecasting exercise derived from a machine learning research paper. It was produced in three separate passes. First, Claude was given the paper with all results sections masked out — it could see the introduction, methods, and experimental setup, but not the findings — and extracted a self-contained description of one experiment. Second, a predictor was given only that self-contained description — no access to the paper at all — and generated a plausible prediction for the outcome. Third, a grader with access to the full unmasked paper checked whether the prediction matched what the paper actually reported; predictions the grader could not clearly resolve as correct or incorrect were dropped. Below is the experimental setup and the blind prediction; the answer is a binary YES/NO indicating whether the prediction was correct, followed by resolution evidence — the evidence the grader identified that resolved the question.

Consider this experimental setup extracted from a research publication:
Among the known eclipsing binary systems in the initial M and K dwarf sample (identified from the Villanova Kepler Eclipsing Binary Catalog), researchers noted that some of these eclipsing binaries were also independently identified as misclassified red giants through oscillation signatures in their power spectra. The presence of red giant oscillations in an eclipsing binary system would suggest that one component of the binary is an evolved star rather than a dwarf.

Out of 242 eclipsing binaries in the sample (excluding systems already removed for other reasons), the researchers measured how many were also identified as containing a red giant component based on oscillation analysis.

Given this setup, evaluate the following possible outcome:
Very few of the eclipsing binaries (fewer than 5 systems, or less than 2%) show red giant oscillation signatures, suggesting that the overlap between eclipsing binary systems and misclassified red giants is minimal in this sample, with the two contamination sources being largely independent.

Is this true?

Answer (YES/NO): NO